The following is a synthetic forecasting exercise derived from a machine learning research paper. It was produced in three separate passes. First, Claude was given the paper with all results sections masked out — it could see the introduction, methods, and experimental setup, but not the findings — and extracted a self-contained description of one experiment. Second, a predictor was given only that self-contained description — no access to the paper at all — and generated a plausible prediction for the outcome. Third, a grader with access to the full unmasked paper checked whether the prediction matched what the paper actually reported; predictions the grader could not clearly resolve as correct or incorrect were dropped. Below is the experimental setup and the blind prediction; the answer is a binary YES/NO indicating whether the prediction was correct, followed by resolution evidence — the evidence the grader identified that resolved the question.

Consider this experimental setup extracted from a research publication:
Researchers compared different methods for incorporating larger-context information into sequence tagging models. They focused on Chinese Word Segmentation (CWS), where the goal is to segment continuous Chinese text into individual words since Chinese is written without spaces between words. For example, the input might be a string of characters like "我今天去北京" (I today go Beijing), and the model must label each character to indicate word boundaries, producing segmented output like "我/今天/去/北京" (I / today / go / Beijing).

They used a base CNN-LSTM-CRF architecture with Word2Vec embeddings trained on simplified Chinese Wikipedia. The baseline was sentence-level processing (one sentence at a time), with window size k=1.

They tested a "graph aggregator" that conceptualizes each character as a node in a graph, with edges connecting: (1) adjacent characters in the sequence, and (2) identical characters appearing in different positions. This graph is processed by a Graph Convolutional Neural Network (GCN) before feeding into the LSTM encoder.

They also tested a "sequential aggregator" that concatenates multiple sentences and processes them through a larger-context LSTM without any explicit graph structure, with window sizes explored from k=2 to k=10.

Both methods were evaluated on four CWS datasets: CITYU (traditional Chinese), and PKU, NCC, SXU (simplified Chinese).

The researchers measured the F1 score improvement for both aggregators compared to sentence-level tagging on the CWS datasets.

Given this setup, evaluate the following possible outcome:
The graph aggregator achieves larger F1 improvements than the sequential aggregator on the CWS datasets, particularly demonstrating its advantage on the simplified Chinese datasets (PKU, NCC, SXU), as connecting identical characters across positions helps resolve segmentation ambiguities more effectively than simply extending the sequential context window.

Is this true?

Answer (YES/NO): NO